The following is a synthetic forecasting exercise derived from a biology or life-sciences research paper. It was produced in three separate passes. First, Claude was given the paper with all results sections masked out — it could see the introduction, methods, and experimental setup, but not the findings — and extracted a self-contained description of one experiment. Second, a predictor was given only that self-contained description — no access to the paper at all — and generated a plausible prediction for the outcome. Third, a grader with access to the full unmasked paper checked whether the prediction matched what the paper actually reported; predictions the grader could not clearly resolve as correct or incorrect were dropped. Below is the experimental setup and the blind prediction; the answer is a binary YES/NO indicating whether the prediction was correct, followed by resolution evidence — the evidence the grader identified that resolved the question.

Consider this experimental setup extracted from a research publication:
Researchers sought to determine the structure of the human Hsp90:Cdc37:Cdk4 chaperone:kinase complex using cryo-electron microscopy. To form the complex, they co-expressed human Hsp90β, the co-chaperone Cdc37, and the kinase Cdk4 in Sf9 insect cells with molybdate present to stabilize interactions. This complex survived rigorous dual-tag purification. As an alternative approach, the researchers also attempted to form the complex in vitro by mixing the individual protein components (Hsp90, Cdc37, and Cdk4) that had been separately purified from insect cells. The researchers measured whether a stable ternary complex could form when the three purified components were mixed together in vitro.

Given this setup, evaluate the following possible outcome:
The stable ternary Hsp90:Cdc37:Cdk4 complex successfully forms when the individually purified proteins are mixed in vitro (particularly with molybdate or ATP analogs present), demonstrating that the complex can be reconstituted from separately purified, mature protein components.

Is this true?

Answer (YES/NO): NO